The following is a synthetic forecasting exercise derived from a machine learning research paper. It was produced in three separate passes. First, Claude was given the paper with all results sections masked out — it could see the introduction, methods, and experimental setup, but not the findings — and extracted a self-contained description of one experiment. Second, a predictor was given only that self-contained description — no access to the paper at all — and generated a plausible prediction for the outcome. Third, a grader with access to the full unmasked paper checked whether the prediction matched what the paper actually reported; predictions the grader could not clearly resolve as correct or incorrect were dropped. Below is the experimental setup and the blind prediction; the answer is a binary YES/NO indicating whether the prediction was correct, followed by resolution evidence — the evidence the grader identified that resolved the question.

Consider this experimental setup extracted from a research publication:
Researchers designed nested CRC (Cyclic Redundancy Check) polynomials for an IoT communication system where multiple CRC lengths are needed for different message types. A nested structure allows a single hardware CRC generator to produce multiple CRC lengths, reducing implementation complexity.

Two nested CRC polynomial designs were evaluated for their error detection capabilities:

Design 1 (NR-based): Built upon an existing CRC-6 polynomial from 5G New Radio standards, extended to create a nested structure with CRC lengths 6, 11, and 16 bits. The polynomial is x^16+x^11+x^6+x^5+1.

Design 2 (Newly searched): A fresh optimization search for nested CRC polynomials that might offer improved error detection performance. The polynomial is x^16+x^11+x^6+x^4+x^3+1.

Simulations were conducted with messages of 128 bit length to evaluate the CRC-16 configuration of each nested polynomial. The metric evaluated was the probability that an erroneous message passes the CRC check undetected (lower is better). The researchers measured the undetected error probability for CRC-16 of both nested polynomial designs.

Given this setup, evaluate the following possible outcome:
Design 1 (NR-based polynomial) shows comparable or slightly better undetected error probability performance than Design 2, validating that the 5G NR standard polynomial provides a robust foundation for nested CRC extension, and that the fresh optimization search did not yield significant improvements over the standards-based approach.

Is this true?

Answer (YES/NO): NO